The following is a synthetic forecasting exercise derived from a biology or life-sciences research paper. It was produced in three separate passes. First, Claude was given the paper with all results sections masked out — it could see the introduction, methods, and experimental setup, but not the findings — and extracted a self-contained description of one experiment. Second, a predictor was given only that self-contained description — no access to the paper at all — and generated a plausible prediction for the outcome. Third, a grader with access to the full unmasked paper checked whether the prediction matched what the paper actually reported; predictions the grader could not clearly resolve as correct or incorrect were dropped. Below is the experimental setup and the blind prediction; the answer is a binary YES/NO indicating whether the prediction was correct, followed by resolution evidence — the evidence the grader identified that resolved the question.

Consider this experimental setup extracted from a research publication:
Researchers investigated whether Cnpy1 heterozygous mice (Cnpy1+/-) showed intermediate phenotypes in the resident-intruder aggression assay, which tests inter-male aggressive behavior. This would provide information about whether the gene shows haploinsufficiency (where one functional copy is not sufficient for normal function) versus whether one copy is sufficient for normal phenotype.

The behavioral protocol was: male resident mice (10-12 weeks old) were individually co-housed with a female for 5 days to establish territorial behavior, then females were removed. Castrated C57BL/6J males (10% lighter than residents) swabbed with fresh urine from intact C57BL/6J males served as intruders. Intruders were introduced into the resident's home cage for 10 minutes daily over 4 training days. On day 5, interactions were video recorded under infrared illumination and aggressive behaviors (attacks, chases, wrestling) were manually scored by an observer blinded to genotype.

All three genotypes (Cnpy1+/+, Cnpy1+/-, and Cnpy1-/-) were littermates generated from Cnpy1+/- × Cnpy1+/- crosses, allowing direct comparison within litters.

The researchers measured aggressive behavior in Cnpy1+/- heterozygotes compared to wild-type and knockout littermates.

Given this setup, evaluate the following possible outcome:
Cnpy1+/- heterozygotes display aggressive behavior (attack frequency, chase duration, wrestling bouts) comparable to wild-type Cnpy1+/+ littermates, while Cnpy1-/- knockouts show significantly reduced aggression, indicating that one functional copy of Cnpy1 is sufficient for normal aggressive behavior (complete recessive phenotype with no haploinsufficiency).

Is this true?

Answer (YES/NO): YES